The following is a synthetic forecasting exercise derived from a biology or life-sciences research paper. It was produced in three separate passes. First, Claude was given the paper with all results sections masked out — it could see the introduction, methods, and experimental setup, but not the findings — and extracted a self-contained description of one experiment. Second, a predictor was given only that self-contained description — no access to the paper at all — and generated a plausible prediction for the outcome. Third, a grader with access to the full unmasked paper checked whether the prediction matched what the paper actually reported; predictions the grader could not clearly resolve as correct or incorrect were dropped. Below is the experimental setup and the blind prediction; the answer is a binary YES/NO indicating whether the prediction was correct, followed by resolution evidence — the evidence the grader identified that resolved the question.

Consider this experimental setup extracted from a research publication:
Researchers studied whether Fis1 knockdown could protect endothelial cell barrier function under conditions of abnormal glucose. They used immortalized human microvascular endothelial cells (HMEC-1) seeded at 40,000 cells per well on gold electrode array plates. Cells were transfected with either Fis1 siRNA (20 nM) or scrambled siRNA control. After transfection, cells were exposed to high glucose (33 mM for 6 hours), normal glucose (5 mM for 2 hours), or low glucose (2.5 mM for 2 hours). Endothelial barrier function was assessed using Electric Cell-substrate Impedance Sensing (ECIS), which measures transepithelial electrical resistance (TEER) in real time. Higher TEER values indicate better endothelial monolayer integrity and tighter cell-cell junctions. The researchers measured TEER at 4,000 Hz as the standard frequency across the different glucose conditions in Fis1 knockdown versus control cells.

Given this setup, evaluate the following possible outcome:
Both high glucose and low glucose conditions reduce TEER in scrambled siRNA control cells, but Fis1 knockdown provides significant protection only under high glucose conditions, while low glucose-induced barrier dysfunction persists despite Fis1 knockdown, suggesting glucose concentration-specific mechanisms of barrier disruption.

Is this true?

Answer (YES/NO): NO